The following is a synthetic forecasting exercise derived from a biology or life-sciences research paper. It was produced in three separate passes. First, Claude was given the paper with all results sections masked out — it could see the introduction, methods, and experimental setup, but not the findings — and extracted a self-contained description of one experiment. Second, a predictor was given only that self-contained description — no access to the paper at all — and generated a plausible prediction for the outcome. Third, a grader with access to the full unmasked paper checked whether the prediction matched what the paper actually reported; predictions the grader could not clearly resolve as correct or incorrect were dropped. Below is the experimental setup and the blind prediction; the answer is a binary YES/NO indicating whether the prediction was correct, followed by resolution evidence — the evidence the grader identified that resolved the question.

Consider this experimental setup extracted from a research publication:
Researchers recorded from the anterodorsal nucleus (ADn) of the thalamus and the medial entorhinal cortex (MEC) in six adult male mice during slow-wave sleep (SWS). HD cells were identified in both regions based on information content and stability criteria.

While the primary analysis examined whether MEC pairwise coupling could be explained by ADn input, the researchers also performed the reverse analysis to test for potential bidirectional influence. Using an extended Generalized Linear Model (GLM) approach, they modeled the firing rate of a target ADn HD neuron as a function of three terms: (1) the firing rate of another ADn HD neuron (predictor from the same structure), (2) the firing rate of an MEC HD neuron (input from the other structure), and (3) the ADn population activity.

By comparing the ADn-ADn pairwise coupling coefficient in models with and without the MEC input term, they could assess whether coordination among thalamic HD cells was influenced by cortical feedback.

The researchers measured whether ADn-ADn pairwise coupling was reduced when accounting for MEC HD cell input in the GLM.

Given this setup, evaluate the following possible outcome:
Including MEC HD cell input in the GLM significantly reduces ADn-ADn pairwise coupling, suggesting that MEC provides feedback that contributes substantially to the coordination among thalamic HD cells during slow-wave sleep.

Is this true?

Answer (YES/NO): NO